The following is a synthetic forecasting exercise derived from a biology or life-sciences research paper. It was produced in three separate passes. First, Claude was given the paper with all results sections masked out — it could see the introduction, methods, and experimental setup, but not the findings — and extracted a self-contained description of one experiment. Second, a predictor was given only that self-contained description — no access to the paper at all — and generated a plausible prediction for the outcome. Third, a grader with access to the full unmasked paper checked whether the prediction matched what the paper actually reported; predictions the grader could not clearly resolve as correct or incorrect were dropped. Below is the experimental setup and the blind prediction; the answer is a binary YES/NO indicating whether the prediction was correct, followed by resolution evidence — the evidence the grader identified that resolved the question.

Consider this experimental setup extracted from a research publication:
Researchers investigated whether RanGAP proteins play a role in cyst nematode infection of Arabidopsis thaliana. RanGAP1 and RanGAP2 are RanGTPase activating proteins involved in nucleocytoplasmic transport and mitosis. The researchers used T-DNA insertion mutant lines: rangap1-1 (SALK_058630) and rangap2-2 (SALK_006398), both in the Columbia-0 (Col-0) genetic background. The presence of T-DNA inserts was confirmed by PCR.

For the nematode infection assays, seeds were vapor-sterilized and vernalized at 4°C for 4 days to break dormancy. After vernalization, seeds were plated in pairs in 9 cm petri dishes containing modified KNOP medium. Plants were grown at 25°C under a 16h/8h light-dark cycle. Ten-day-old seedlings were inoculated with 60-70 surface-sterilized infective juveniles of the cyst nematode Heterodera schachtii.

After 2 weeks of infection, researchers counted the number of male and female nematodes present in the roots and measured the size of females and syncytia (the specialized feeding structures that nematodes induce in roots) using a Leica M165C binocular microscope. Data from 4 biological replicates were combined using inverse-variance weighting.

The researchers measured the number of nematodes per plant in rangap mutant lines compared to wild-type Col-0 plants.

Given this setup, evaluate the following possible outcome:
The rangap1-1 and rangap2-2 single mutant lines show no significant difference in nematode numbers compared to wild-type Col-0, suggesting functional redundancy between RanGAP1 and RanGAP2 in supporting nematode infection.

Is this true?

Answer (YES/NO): NO